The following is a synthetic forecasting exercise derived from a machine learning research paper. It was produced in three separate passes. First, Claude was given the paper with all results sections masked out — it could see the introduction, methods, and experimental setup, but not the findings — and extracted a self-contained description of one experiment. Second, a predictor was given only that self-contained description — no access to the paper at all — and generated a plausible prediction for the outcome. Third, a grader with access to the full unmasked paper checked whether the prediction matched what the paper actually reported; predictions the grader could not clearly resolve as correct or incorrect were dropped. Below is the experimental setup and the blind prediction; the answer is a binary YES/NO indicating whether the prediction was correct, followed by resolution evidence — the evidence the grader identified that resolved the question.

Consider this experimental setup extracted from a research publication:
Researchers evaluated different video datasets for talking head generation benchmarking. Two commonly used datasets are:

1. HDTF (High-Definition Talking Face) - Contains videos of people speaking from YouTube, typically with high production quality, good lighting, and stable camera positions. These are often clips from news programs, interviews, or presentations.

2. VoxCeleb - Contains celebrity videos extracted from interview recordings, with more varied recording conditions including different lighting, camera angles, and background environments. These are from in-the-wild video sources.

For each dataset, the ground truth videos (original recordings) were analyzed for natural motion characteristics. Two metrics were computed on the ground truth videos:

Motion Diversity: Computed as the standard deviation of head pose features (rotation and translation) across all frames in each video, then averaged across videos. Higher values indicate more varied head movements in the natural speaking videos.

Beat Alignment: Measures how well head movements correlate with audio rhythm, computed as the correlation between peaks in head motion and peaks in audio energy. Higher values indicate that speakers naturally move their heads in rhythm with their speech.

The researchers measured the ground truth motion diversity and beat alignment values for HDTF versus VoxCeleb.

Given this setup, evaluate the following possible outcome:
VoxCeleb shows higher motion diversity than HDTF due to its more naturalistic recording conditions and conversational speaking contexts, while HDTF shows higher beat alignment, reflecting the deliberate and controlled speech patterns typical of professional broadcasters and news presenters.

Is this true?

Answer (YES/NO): NO